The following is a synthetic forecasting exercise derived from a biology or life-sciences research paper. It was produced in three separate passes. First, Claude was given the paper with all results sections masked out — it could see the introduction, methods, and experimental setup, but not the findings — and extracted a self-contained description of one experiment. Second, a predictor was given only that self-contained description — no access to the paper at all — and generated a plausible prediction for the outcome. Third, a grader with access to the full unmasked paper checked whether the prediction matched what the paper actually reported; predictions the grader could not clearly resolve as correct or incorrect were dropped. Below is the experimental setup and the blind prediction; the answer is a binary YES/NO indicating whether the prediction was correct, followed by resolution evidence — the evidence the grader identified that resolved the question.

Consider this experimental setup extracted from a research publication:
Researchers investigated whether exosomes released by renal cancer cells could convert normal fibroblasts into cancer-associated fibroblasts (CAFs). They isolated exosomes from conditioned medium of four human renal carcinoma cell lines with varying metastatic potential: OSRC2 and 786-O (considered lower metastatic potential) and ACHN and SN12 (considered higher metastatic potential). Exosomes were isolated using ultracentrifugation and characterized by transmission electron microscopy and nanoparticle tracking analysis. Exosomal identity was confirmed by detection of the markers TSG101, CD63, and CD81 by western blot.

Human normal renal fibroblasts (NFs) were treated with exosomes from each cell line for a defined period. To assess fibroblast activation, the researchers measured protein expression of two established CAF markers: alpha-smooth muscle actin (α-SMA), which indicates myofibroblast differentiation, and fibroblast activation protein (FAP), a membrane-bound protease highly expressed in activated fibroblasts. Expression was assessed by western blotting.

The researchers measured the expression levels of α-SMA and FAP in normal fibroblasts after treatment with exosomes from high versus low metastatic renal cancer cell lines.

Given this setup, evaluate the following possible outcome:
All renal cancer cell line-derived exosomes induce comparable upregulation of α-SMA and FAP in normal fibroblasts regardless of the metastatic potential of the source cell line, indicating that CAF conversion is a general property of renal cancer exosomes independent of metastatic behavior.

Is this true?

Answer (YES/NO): NO